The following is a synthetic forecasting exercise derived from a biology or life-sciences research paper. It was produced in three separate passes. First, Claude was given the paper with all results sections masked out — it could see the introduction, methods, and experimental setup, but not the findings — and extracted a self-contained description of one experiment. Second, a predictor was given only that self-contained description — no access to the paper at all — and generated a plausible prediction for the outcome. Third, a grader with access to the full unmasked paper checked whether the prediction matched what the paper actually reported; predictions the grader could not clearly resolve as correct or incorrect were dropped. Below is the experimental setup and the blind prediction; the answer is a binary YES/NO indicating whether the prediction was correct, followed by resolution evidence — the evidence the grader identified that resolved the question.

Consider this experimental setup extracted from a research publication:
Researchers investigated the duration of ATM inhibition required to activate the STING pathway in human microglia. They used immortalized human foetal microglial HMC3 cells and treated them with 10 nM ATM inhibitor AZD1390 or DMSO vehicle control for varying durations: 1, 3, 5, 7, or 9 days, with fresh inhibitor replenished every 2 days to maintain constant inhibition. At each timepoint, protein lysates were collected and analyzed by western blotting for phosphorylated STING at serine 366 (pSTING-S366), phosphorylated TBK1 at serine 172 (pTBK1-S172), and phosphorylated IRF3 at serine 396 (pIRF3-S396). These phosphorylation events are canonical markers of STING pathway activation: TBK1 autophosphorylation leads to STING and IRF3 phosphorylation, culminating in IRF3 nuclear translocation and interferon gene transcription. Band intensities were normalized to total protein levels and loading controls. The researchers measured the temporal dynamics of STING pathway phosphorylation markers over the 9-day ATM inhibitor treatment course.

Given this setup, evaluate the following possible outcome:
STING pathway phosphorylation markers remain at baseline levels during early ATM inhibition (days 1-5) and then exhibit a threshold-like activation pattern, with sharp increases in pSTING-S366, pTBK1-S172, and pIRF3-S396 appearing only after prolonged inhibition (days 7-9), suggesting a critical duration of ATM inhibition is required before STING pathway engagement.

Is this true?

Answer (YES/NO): NO